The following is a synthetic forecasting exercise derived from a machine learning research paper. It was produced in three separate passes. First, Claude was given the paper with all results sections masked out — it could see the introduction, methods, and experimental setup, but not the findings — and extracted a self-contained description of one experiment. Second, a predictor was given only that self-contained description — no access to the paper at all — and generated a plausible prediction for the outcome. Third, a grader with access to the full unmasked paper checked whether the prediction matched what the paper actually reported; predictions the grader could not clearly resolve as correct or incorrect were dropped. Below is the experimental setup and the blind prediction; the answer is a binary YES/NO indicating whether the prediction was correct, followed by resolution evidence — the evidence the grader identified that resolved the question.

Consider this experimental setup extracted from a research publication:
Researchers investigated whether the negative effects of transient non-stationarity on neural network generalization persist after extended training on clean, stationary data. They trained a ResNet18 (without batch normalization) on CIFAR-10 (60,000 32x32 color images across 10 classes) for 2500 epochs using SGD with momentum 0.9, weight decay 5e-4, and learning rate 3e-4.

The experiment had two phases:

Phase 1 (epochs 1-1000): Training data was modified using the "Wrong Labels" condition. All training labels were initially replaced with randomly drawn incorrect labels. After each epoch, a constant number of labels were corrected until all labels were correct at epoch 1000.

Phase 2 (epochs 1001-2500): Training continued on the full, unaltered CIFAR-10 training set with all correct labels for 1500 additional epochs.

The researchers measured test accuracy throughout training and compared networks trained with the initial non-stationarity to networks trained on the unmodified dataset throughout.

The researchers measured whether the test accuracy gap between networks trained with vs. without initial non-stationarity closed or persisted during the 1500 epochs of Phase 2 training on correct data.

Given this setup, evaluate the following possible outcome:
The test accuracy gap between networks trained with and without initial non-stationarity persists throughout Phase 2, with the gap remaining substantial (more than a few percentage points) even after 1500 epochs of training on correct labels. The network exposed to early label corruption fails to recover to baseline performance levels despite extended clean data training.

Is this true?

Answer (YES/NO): YES